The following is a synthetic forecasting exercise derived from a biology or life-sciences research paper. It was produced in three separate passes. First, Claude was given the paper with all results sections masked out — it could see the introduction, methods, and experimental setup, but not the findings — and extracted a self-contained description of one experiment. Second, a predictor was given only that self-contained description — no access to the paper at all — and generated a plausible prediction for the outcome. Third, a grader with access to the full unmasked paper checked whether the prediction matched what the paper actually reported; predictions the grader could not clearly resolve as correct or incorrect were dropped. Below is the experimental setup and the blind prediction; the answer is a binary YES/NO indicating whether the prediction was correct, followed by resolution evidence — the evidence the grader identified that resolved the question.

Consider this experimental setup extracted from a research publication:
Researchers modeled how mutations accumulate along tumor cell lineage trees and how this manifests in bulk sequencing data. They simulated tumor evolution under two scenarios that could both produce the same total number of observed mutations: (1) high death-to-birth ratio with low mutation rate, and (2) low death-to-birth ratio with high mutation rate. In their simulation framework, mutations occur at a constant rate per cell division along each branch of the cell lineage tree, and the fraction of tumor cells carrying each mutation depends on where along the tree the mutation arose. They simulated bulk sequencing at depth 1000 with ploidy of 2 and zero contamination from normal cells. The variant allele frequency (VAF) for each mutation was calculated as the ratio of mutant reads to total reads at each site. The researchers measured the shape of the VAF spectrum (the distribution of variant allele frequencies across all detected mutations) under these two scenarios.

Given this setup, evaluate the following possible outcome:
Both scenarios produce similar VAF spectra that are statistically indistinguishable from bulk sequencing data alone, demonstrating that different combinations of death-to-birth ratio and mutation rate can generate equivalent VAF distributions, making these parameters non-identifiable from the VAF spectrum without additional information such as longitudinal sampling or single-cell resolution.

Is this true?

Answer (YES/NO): NO